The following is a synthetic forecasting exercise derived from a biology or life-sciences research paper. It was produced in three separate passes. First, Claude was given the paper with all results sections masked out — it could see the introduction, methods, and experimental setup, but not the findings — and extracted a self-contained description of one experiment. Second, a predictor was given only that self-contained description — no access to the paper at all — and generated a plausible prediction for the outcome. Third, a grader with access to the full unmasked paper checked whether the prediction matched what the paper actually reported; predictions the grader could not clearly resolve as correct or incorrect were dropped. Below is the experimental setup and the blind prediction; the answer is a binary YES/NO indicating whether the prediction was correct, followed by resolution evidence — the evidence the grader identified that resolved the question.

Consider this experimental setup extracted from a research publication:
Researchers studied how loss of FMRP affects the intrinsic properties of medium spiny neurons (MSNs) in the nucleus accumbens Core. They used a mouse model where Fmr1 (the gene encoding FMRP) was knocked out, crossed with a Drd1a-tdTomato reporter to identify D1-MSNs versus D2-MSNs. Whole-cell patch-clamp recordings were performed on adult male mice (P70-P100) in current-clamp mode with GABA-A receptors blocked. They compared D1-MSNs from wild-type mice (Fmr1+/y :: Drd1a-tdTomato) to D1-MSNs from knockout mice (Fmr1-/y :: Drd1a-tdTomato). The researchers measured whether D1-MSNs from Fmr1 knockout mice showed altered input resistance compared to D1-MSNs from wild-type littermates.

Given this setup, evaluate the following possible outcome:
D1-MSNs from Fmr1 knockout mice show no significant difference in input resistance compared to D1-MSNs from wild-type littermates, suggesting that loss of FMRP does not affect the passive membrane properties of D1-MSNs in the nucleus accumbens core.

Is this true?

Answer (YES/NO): NO